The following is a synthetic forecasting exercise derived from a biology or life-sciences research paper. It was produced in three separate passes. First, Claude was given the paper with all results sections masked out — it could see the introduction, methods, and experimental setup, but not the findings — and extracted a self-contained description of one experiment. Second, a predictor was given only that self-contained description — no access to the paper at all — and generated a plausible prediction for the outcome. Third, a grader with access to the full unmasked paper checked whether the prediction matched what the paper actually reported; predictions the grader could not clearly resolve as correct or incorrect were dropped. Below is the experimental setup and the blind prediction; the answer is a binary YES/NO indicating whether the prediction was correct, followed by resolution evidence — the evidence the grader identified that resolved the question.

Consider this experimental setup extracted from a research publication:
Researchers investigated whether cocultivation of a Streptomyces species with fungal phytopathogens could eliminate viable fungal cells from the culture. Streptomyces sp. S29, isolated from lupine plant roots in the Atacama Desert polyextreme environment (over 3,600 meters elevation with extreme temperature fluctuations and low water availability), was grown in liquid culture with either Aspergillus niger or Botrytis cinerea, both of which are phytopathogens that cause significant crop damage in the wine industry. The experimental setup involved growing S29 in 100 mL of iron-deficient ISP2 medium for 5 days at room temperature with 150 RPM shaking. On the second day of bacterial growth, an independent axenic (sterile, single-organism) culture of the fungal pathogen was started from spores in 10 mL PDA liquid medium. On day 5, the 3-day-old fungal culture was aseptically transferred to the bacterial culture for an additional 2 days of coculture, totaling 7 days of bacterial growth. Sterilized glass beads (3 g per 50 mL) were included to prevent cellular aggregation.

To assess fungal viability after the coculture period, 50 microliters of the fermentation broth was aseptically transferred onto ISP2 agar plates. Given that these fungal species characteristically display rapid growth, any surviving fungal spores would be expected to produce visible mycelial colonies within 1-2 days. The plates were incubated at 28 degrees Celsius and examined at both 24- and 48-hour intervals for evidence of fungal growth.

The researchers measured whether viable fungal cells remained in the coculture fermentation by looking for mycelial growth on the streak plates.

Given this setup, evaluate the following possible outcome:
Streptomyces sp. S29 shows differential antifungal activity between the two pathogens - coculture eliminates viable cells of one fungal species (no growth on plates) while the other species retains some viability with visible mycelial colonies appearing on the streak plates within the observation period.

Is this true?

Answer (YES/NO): NO